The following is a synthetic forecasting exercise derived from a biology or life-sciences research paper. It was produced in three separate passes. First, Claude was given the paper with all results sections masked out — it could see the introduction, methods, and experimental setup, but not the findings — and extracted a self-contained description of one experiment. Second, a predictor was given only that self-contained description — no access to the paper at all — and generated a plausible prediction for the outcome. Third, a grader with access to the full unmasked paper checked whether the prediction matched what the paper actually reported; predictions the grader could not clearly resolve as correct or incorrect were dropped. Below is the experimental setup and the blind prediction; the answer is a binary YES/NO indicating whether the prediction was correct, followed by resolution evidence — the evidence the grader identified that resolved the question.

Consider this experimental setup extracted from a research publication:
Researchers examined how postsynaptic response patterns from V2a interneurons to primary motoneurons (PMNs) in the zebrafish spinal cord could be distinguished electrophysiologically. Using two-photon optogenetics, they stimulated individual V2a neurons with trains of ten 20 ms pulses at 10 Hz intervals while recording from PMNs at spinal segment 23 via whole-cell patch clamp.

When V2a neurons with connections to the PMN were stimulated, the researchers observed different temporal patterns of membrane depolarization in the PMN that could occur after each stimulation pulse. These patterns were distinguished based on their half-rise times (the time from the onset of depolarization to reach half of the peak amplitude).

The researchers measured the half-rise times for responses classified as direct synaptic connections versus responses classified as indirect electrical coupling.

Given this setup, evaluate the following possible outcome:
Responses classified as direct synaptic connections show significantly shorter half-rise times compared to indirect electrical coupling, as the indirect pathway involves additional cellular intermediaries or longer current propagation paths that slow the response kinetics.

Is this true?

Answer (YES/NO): YES